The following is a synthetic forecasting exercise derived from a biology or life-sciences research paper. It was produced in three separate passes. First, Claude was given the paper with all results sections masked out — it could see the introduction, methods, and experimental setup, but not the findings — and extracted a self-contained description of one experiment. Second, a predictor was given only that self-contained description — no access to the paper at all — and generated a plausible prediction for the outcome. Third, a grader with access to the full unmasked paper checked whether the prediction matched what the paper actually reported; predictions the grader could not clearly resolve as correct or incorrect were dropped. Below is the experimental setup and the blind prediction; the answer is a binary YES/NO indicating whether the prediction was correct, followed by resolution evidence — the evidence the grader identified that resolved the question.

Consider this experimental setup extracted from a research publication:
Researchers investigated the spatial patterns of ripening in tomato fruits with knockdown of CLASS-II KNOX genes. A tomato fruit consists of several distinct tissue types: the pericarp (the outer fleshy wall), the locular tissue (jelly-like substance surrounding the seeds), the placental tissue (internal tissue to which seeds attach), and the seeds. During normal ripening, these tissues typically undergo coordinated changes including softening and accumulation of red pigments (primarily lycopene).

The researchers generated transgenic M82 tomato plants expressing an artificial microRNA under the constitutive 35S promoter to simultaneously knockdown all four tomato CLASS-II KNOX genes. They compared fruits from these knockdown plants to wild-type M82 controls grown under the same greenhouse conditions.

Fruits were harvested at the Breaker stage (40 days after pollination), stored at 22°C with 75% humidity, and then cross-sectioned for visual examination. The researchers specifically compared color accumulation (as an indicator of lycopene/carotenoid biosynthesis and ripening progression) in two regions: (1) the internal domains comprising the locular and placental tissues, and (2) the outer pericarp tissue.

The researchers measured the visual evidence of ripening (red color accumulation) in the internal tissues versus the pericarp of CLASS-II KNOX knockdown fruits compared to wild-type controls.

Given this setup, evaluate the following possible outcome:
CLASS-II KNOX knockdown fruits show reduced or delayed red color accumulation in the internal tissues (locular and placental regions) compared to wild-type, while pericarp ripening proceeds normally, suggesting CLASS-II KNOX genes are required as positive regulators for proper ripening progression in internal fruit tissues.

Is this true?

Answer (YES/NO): NO